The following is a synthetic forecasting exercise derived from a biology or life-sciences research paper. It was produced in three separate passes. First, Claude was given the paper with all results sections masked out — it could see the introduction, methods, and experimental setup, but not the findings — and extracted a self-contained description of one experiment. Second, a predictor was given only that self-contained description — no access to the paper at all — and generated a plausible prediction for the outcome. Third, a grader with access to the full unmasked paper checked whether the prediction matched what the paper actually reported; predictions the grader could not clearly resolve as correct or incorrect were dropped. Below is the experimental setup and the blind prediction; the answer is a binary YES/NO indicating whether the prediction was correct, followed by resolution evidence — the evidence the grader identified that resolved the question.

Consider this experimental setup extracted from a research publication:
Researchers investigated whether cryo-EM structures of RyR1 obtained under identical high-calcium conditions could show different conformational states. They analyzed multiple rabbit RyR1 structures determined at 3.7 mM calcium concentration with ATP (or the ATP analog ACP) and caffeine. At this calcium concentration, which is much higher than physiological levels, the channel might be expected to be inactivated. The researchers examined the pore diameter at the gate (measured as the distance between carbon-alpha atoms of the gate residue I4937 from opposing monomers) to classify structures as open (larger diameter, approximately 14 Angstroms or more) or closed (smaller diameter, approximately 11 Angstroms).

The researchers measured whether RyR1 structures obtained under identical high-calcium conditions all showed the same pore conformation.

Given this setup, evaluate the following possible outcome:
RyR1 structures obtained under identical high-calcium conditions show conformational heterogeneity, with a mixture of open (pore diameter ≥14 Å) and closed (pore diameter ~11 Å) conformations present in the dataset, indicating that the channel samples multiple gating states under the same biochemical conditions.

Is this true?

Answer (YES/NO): YES